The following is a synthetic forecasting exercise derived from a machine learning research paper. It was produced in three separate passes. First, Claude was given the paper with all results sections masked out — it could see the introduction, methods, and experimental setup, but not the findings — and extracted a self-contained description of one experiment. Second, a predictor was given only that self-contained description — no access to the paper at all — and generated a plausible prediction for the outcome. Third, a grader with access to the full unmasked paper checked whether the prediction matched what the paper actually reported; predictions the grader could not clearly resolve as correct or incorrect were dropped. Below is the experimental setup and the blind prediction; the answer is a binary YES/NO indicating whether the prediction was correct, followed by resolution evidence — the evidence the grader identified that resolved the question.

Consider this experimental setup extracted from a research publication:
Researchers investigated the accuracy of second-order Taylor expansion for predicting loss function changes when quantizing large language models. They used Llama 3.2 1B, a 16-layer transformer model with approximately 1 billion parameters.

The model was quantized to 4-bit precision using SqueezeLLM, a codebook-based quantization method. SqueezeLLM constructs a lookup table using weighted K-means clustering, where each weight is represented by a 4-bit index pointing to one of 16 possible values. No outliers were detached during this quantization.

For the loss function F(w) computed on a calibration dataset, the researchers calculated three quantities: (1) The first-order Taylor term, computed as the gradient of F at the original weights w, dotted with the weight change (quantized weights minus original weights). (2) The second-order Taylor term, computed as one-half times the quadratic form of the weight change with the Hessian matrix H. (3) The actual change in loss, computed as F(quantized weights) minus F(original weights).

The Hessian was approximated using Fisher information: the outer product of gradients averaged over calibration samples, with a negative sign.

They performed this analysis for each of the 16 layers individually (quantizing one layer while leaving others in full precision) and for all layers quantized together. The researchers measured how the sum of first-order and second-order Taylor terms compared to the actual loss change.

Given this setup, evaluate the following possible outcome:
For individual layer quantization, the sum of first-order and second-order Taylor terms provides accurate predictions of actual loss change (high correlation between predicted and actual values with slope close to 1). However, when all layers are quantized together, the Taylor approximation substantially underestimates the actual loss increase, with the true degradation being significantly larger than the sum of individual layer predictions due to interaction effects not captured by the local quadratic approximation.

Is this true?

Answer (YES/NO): NO